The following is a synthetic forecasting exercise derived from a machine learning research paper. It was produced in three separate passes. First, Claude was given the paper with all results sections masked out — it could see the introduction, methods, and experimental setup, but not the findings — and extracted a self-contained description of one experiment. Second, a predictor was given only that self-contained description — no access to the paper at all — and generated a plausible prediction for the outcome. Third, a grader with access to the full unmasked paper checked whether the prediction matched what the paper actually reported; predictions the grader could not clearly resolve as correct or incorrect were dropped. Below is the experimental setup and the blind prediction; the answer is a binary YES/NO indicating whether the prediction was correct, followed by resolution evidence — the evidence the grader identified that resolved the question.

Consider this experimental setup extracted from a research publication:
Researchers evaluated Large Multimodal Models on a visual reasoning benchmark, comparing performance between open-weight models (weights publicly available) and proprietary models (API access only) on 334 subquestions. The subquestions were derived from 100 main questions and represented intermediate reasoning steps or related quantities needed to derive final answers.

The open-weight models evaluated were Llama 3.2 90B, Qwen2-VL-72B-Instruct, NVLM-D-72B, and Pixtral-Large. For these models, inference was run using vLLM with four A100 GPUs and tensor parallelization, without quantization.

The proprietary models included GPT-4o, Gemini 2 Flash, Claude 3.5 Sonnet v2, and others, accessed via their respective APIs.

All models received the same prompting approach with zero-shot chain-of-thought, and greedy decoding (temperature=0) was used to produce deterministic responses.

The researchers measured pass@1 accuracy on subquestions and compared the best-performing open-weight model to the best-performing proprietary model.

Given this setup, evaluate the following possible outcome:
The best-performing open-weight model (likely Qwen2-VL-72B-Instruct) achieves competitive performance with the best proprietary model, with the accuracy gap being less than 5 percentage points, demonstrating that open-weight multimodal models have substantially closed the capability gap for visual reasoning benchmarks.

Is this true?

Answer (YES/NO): NO